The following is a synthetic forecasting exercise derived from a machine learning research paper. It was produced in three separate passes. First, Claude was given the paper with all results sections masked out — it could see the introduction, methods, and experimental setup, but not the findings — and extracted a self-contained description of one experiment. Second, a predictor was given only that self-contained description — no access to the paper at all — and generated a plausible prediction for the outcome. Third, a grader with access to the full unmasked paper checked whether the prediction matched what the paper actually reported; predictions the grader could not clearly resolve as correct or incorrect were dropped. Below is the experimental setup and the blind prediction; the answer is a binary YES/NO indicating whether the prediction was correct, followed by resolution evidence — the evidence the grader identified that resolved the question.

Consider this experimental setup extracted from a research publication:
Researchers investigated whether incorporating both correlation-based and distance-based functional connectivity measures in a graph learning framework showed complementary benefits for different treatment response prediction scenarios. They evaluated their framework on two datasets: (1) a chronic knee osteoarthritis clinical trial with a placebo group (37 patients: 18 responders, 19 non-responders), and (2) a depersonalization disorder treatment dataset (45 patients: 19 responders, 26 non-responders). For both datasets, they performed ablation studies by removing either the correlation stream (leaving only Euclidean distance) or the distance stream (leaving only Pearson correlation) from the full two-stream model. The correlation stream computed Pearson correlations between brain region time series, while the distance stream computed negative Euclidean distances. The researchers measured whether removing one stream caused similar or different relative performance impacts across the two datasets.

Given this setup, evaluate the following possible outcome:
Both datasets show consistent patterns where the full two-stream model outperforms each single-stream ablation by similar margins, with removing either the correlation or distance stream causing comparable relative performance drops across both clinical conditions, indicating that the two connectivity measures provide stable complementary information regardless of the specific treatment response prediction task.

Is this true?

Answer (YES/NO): NO